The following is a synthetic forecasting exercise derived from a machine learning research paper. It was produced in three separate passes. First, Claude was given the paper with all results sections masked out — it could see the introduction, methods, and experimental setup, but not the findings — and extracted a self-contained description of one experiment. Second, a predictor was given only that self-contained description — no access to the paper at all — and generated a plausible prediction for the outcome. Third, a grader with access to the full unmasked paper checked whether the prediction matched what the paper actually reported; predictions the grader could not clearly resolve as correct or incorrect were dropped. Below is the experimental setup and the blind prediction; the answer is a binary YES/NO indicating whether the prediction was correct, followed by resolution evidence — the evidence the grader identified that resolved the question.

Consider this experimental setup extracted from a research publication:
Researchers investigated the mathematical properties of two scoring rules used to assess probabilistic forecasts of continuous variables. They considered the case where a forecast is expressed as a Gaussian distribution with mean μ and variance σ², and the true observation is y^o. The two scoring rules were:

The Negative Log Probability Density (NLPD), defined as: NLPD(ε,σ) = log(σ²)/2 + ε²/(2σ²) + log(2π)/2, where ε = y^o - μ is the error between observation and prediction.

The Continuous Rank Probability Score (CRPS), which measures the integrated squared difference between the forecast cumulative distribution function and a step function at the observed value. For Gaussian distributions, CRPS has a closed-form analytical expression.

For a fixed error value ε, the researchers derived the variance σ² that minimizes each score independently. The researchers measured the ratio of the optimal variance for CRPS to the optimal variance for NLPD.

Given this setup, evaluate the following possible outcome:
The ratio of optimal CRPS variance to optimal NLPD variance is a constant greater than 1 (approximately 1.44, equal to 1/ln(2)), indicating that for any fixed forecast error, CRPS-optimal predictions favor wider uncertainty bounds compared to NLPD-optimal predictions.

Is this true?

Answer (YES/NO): YES